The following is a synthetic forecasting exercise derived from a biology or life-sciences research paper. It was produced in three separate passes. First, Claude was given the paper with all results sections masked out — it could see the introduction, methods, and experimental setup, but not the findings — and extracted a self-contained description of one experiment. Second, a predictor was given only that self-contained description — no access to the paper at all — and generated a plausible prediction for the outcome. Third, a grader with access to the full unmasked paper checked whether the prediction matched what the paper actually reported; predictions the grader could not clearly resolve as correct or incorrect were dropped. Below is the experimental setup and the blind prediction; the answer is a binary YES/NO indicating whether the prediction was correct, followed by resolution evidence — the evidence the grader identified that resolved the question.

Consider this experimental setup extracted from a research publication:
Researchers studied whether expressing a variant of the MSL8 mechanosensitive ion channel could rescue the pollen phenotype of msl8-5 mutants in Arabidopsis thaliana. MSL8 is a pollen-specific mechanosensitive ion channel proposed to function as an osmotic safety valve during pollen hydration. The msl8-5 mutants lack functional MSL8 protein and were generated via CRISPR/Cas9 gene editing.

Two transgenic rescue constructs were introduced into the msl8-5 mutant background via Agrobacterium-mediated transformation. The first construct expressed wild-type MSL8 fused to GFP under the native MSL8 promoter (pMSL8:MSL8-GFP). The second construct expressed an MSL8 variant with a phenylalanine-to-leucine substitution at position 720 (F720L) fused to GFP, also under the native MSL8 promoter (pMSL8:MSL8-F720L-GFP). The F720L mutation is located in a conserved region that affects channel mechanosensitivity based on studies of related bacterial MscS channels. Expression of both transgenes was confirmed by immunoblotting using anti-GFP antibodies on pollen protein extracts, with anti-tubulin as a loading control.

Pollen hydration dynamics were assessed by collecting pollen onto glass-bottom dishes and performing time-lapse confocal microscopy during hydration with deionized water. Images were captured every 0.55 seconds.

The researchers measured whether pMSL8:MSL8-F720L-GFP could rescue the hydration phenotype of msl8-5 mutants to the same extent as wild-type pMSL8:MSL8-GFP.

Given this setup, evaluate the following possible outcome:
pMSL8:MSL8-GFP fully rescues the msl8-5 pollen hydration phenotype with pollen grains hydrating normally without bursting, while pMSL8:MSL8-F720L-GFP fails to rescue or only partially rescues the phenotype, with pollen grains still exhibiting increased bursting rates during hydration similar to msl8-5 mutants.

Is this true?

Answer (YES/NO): NO